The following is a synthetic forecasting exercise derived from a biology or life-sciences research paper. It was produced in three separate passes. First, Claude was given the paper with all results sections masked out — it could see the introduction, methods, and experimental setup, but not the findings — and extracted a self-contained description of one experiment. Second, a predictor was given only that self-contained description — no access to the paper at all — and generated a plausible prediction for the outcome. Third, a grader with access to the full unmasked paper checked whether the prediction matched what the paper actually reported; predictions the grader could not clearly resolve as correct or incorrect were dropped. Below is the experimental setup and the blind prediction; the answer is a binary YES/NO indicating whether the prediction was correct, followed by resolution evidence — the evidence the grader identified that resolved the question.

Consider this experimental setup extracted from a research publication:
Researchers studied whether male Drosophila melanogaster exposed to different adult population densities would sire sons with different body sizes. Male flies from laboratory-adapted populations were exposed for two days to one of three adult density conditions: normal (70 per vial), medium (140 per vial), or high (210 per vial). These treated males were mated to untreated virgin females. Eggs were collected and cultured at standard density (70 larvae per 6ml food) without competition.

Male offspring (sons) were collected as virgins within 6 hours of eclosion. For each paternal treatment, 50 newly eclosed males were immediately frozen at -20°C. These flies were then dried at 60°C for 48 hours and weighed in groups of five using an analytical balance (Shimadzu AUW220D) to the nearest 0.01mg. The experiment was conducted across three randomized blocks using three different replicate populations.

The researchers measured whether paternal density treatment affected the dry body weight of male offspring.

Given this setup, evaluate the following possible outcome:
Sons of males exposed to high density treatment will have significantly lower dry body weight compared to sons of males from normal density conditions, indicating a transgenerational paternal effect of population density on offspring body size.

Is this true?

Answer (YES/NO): NO